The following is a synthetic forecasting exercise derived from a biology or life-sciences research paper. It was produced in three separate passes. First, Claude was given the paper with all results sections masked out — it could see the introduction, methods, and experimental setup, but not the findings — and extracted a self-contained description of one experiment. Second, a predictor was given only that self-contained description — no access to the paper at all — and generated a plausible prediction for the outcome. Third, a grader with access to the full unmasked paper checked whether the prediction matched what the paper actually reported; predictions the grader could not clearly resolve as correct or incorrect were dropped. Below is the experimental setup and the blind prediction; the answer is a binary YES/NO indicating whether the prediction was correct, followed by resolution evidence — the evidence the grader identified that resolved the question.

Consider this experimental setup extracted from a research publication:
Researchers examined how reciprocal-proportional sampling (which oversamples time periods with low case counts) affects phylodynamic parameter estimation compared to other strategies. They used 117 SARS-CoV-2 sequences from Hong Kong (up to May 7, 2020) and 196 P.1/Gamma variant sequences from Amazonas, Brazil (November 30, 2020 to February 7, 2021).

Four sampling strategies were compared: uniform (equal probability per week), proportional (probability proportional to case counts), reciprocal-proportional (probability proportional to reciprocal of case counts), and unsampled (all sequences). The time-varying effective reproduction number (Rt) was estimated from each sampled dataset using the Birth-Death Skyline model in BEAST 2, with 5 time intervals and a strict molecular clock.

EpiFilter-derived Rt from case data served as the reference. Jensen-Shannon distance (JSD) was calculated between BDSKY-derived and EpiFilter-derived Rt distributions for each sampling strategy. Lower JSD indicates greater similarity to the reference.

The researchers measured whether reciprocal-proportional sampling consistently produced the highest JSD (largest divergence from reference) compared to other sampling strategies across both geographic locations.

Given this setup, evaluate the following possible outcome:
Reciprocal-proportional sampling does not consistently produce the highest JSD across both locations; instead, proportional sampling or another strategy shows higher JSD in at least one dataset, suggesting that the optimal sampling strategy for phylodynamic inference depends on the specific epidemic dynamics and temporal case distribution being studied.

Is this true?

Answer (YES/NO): YES